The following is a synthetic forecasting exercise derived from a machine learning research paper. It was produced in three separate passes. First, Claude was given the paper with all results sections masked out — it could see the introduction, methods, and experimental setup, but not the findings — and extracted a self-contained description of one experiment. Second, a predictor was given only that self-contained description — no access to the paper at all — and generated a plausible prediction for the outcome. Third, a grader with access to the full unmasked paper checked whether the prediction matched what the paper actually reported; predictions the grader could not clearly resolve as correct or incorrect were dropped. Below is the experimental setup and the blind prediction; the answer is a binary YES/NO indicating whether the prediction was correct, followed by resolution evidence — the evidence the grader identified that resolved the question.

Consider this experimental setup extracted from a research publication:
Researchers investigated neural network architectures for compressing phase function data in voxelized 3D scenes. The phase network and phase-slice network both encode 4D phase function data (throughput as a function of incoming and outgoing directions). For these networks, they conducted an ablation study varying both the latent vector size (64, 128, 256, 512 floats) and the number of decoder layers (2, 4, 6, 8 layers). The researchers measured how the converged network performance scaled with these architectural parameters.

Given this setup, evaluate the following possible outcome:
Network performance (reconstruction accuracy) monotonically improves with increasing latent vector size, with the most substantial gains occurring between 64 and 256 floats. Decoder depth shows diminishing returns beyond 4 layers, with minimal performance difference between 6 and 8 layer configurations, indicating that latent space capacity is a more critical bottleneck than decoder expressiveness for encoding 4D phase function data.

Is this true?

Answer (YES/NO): NO